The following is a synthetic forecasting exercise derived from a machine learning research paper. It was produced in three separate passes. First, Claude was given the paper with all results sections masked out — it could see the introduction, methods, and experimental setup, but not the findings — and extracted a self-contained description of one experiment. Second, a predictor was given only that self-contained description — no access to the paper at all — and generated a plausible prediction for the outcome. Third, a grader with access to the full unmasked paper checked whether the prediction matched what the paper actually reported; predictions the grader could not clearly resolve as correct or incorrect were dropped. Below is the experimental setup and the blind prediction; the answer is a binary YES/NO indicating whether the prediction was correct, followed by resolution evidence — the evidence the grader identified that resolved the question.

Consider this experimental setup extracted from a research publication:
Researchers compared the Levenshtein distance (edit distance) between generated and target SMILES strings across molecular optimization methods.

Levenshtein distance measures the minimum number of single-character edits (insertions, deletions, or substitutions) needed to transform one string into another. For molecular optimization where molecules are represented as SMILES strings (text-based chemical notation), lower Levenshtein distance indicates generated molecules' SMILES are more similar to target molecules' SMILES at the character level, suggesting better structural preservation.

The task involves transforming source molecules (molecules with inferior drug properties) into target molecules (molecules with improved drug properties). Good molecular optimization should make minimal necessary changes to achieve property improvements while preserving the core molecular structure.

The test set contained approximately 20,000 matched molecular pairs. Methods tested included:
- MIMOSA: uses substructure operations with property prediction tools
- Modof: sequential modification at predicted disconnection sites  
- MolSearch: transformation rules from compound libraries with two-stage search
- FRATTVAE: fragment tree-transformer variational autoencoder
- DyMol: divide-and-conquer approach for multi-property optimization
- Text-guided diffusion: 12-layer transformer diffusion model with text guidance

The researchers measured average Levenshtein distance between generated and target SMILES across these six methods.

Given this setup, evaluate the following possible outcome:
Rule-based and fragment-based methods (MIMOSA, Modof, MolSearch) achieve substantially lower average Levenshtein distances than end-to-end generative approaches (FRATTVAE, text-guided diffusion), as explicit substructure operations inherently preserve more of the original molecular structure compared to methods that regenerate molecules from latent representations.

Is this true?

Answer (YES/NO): NO